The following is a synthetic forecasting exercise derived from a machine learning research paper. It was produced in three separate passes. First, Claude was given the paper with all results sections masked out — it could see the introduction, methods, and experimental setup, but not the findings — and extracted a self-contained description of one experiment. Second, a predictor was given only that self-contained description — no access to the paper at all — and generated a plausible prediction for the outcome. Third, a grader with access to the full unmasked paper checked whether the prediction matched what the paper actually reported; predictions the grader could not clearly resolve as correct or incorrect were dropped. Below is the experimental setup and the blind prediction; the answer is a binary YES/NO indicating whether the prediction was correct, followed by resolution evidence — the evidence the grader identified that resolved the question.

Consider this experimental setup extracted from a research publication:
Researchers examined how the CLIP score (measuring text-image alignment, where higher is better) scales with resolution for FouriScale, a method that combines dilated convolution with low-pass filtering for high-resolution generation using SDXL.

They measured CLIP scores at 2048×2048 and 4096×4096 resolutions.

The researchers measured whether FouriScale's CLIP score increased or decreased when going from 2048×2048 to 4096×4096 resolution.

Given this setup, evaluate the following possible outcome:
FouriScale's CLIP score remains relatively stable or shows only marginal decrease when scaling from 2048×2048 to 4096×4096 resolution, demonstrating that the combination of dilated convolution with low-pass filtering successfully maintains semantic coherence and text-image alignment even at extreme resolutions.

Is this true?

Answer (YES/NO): NO